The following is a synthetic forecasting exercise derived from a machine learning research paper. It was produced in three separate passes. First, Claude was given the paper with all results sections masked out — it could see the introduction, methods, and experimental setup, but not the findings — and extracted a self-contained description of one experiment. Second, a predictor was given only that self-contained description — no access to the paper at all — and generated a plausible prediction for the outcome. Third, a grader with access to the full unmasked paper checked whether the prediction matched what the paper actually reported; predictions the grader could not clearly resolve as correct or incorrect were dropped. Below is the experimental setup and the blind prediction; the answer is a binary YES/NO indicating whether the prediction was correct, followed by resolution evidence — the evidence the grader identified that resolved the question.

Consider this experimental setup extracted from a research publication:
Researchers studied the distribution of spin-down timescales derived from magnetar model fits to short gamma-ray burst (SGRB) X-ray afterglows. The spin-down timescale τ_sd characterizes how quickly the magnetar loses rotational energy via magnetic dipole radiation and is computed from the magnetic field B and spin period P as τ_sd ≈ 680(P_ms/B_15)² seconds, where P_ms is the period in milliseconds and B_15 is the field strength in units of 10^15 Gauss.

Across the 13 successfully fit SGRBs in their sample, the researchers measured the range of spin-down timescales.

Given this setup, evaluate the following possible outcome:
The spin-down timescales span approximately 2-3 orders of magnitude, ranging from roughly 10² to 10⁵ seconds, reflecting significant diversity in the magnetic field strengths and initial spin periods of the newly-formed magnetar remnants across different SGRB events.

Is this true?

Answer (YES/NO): NO